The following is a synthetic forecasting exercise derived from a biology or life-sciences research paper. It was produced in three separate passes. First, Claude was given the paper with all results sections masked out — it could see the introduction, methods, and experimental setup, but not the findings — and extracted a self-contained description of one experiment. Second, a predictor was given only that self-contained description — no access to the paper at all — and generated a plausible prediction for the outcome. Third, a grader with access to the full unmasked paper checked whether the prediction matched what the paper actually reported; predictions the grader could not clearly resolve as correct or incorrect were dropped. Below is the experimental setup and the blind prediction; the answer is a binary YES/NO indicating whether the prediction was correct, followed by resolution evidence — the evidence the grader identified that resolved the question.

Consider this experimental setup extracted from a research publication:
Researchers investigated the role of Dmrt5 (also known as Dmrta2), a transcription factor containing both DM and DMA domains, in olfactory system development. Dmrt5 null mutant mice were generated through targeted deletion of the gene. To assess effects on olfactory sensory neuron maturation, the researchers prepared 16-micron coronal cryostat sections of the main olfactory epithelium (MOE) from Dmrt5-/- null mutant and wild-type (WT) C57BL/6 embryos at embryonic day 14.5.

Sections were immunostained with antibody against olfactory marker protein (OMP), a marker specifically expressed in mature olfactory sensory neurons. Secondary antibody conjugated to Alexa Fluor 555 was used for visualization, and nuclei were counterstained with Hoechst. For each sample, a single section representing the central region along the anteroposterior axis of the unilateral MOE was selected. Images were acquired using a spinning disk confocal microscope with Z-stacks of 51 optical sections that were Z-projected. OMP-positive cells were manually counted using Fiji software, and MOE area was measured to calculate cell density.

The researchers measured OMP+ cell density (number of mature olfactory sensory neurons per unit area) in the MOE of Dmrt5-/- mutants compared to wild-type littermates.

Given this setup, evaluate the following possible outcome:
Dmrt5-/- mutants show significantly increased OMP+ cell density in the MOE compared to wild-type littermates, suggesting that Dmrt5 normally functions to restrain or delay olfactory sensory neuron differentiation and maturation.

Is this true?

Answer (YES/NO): NO